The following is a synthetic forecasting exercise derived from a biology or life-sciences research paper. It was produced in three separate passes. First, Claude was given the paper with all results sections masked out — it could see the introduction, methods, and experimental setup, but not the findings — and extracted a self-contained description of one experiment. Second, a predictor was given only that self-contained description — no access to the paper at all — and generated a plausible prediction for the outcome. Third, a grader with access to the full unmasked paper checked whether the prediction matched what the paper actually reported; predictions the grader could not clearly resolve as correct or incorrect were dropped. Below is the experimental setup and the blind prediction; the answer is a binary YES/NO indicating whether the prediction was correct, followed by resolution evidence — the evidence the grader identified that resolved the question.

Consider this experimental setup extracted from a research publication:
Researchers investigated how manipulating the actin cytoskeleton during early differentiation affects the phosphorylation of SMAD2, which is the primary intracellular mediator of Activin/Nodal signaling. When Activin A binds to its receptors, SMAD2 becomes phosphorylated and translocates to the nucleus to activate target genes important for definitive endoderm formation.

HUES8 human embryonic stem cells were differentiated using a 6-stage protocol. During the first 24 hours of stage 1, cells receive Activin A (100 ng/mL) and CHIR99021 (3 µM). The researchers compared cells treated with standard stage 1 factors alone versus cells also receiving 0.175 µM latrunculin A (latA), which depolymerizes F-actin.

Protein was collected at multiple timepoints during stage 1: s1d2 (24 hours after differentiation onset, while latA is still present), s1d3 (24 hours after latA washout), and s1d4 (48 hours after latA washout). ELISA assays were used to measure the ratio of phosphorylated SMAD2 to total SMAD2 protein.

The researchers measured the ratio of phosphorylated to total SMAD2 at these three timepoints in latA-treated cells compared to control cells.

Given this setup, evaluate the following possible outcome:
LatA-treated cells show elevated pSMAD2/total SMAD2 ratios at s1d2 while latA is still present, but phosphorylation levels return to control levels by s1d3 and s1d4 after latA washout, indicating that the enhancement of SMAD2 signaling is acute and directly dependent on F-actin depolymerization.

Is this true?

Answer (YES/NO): NO